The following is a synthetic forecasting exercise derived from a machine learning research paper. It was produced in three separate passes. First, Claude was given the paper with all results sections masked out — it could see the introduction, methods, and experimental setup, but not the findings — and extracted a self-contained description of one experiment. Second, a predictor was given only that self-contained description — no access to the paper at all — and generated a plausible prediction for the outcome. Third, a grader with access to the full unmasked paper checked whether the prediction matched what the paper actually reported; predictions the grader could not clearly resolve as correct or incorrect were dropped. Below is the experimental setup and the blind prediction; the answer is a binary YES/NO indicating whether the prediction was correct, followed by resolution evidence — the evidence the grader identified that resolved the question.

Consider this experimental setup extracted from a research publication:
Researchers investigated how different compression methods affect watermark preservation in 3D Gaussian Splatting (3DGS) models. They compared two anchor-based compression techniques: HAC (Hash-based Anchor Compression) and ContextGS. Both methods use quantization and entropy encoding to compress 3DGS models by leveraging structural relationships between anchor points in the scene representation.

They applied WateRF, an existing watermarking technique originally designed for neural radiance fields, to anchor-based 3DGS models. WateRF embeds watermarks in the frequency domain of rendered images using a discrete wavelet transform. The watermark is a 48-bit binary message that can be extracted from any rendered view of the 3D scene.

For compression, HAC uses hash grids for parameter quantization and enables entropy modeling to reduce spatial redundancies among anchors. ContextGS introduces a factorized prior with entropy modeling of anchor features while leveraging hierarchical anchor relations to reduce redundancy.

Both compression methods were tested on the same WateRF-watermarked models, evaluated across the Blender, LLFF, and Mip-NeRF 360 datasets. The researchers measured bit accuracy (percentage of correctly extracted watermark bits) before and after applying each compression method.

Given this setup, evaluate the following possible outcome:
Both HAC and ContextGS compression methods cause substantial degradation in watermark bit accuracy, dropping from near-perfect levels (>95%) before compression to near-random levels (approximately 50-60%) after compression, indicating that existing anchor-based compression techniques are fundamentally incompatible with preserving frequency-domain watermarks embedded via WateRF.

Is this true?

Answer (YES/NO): NO